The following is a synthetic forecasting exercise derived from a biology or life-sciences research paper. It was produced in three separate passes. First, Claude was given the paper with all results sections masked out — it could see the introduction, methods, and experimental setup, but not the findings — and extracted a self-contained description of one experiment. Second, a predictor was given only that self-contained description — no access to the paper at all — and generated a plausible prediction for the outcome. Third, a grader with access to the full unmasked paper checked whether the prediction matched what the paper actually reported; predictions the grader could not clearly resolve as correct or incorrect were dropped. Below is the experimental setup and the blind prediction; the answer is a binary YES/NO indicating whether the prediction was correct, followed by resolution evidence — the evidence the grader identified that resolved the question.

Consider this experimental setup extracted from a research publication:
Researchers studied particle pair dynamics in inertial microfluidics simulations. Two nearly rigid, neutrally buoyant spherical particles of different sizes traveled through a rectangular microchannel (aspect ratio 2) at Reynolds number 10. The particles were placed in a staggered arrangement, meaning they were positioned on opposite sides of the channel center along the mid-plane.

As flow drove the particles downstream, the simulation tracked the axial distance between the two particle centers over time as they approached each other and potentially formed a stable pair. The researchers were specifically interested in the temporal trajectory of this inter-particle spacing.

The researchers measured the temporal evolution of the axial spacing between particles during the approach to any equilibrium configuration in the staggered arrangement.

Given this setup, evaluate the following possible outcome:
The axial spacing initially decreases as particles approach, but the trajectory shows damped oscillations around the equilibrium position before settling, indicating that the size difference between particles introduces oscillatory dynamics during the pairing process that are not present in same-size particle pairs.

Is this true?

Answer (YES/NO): NO